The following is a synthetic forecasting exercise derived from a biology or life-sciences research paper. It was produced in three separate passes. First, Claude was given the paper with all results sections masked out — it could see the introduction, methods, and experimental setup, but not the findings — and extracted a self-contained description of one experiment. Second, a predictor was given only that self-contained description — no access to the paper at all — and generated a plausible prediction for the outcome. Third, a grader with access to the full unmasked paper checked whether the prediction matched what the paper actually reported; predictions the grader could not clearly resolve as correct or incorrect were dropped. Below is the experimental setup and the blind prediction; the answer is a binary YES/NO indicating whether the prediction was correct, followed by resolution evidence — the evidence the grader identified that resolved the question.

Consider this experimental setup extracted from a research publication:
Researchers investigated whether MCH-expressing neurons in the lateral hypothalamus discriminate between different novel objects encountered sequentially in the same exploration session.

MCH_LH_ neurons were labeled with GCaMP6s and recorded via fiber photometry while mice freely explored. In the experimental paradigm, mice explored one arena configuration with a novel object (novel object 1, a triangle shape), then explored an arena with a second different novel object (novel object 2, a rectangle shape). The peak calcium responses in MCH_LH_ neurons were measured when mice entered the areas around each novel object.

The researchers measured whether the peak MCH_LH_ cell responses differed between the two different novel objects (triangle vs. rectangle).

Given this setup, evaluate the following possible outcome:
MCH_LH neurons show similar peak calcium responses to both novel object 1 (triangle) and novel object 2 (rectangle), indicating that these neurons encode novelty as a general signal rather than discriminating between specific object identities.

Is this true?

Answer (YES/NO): YES